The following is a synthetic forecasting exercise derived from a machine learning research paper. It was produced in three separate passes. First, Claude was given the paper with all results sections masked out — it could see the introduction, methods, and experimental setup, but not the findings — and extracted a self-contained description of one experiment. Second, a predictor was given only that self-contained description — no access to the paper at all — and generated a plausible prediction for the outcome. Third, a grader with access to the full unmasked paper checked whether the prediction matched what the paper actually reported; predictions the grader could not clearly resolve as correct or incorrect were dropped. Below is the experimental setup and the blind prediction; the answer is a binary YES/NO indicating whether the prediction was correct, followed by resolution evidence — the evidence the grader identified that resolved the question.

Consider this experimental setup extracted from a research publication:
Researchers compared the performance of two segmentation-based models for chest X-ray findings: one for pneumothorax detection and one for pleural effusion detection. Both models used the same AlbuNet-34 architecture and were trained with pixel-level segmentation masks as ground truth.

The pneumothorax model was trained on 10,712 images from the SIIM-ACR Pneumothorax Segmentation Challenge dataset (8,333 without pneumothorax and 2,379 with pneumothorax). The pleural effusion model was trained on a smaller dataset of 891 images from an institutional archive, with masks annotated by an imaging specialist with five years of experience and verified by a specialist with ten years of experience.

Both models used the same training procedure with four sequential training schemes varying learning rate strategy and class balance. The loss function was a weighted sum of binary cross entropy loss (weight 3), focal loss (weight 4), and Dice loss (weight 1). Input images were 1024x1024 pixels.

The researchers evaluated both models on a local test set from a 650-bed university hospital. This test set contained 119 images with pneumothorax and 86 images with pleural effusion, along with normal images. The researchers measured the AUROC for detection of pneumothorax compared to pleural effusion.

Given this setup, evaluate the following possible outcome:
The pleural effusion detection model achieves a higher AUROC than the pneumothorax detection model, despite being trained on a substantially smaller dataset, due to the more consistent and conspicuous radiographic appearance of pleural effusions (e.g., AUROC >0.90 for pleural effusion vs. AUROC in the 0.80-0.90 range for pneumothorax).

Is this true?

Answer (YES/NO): NO